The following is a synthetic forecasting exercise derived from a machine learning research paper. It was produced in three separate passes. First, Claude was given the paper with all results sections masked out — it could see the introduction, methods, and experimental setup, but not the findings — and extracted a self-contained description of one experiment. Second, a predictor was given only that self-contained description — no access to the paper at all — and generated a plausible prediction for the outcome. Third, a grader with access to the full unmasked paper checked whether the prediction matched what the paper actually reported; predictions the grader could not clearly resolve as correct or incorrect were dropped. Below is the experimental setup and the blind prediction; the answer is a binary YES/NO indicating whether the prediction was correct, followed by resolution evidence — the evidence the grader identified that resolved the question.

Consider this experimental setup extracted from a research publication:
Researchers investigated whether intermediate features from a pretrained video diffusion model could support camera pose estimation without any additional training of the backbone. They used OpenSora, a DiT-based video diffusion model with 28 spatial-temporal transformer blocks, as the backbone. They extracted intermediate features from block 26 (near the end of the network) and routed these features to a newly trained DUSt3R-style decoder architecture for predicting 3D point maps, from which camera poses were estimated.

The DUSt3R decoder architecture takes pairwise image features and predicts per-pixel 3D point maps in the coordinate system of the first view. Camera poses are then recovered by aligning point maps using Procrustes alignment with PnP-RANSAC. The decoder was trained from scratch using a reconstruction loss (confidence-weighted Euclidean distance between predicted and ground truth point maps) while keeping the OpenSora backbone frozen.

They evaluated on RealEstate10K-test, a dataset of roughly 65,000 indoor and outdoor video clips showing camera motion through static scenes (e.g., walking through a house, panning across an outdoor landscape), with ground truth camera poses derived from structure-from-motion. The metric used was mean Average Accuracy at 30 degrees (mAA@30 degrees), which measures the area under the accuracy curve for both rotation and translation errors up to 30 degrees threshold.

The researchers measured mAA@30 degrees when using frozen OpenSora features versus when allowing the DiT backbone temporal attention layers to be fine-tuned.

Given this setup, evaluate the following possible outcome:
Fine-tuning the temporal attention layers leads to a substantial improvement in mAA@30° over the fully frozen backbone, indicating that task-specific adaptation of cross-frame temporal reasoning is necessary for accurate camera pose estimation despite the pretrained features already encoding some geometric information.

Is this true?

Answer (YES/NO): NO